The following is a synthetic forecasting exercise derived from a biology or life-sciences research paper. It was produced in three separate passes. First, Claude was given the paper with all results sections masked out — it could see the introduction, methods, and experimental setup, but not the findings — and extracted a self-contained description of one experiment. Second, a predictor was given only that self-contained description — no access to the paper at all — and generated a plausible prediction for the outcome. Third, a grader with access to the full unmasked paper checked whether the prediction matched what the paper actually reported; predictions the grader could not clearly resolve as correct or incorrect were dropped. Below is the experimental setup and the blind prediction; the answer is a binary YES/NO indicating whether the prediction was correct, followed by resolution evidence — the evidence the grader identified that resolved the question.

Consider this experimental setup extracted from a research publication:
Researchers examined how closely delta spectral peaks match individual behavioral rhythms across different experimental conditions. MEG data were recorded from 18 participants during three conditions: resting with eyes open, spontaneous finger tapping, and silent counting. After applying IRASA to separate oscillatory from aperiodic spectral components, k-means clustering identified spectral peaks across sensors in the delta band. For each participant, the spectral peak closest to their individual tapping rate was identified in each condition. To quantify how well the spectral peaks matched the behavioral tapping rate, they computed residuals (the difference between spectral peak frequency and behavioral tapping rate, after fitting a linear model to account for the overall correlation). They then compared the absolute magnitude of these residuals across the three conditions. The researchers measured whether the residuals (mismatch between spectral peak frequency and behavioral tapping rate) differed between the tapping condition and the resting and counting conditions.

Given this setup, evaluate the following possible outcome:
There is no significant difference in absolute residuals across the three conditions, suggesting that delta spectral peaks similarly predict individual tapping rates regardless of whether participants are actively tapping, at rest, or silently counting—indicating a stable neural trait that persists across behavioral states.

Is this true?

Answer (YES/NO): NO